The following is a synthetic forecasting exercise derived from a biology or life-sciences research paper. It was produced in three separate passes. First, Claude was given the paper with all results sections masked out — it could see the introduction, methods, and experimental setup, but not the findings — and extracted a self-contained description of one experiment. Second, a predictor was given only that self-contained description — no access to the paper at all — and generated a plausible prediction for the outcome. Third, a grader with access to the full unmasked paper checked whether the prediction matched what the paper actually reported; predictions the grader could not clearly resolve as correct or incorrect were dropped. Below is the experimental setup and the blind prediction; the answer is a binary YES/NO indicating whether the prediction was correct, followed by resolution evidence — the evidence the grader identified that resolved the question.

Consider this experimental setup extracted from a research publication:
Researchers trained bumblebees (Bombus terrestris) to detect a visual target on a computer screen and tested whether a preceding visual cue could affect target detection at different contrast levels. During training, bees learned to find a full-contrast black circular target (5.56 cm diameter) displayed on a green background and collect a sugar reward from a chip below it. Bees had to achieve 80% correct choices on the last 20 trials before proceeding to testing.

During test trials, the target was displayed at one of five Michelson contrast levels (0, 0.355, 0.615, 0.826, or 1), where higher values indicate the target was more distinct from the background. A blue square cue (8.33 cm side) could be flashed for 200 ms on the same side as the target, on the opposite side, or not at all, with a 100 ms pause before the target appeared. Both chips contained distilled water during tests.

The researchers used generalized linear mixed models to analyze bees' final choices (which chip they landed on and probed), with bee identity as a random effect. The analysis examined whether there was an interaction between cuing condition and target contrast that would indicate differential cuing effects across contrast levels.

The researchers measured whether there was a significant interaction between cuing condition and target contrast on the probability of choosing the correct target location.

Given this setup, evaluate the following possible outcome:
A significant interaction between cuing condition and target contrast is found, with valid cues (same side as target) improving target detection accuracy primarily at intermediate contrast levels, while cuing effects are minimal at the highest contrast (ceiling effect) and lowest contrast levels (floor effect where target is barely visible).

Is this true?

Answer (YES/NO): NO